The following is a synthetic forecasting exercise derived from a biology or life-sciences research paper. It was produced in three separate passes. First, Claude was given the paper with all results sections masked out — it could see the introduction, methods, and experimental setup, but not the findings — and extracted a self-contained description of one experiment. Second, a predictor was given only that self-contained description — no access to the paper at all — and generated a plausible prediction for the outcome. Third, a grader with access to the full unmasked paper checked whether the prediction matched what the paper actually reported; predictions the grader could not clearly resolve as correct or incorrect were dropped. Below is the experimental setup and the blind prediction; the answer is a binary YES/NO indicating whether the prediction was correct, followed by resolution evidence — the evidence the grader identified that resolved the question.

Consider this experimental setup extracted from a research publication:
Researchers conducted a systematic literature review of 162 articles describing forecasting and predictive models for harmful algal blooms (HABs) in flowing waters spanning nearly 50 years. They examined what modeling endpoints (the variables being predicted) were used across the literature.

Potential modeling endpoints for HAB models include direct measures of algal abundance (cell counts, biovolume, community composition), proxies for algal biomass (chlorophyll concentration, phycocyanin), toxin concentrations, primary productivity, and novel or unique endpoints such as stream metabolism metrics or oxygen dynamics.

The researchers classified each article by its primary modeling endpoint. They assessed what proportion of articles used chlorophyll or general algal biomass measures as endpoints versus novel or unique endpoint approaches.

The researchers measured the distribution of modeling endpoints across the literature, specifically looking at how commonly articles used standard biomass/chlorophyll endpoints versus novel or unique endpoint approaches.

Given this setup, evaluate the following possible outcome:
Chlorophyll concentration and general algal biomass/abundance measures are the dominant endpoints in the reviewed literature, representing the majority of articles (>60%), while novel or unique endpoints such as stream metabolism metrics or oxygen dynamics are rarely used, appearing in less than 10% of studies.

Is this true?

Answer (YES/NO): NO